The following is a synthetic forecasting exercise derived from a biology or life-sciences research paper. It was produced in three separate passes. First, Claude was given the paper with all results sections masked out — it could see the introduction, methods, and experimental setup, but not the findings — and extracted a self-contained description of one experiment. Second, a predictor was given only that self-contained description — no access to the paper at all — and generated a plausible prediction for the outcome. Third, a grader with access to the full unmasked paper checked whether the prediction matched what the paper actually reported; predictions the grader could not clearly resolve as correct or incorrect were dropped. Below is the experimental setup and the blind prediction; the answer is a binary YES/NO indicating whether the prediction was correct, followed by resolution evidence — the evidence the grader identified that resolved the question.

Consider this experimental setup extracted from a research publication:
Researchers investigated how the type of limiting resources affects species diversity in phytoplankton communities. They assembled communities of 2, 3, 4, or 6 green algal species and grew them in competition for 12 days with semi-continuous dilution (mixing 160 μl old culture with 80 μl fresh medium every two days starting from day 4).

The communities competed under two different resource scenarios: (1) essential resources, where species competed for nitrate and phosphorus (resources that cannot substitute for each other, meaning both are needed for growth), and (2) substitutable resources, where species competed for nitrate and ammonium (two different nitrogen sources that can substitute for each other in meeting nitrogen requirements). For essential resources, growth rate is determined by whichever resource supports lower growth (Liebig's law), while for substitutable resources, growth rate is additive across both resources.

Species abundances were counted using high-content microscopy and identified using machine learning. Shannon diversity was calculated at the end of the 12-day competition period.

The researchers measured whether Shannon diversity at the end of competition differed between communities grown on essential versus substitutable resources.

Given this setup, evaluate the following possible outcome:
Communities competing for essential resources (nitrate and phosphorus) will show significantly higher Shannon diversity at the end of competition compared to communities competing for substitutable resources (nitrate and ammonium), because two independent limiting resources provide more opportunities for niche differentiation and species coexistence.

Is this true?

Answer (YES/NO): NO